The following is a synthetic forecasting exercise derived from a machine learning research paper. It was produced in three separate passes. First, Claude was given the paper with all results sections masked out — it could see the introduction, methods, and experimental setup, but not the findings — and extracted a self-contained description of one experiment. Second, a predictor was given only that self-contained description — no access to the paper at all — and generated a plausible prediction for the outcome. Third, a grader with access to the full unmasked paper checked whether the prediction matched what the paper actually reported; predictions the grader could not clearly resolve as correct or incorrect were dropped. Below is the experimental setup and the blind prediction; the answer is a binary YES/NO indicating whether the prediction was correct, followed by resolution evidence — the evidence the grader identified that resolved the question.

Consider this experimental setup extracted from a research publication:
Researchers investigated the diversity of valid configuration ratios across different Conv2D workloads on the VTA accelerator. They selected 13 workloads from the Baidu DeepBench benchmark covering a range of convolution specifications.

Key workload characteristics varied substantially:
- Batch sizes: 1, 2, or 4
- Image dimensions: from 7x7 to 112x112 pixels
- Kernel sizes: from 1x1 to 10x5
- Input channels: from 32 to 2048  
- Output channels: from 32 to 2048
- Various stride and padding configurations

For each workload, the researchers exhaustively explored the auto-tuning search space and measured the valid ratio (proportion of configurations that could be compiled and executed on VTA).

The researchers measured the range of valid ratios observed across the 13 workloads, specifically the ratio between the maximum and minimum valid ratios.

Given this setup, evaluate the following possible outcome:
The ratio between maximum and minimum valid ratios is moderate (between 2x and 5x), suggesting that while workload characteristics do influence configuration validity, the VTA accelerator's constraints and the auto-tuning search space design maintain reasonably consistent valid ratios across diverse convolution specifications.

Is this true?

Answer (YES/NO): NO